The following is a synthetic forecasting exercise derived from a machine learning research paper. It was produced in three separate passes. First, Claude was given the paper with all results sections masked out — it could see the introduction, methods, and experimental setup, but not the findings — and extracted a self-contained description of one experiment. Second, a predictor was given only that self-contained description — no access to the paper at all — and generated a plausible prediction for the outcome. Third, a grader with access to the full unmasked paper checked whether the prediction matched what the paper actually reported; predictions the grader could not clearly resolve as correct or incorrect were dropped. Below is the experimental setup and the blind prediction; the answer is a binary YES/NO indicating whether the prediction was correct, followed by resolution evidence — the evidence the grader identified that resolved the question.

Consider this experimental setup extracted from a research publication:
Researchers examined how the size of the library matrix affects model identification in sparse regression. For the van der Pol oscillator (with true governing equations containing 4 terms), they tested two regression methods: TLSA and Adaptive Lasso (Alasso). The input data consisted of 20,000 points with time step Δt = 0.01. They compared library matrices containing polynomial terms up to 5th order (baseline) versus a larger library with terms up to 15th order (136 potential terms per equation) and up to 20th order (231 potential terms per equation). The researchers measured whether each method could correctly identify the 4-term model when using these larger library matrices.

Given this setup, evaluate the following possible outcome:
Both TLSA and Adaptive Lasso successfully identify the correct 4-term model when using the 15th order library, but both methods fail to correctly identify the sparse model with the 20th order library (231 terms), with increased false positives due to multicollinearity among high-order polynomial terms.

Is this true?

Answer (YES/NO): NO